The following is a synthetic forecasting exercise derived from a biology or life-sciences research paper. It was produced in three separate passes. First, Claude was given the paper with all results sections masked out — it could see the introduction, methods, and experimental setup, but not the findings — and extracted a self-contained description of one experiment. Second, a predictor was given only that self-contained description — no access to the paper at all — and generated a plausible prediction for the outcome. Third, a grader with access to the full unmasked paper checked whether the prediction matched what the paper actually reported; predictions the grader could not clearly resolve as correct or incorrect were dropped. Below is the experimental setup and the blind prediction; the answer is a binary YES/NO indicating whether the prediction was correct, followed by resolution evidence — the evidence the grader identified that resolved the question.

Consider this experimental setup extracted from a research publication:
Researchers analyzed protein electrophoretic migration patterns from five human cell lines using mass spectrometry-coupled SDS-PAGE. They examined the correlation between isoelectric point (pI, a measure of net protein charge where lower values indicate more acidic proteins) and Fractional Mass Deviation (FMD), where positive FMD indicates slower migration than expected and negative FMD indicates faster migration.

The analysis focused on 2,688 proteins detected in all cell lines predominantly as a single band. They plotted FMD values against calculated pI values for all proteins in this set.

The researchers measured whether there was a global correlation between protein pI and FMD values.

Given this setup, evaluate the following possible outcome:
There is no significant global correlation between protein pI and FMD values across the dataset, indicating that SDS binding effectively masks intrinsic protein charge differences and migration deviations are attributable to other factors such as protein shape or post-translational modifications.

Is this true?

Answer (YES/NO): YES